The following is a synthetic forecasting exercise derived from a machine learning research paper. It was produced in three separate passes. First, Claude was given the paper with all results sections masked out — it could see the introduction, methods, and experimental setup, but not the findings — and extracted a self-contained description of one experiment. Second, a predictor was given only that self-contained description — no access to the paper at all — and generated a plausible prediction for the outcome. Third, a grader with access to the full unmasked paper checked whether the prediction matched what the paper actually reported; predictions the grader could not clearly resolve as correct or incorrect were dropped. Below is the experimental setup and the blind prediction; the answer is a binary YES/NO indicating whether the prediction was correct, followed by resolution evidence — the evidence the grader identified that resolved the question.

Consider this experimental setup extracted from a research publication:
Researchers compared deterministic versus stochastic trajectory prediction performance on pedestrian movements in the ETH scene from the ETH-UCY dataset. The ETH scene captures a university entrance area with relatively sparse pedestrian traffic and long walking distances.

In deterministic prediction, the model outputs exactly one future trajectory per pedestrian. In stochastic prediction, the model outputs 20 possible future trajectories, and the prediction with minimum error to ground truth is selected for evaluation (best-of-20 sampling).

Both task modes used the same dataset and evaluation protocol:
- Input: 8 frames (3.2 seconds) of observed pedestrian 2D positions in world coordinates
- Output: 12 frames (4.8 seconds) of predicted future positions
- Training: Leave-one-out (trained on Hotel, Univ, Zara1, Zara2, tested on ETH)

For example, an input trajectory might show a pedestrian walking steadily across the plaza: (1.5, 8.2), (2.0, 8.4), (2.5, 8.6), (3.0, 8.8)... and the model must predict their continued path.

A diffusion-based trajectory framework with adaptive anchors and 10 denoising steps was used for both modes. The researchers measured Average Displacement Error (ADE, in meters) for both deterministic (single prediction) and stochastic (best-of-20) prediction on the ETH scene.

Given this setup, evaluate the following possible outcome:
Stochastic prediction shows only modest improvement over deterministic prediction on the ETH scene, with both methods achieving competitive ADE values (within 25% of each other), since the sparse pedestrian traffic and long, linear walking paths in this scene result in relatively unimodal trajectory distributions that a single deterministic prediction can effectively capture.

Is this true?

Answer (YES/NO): NO